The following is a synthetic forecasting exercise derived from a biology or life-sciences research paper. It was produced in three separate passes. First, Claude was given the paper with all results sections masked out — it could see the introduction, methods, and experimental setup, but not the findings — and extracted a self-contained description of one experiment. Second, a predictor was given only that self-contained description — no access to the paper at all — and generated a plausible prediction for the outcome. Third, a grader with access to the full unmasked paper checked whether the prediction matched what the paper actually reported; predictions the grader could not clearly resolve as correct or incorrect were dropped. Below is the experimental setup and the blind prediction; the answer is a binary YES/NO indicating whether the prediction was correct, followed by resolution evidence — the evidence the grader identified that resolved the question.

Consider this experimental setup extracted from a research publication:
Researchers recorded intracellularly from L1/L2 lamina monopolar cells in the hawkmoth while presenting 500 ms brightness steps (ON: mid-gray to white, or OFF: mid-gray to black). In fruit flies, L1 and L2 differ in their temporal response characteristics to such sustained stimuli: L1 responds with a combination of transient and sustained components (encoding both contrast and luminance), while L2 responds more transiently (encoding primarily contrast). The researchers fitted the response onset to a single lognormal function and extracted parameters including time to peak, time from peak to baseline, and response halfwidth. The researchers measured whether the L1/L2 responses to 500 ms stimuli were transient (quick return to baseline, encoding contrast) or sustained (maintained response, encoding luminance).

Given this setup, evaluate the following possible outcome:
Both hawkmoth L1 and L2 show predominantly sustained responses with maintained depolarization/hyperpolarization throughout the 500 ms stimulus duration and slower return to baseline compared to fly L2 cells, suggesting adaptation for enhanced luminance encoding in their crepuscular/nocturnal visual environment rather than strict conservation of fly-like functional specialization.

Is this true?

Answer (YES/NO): NO